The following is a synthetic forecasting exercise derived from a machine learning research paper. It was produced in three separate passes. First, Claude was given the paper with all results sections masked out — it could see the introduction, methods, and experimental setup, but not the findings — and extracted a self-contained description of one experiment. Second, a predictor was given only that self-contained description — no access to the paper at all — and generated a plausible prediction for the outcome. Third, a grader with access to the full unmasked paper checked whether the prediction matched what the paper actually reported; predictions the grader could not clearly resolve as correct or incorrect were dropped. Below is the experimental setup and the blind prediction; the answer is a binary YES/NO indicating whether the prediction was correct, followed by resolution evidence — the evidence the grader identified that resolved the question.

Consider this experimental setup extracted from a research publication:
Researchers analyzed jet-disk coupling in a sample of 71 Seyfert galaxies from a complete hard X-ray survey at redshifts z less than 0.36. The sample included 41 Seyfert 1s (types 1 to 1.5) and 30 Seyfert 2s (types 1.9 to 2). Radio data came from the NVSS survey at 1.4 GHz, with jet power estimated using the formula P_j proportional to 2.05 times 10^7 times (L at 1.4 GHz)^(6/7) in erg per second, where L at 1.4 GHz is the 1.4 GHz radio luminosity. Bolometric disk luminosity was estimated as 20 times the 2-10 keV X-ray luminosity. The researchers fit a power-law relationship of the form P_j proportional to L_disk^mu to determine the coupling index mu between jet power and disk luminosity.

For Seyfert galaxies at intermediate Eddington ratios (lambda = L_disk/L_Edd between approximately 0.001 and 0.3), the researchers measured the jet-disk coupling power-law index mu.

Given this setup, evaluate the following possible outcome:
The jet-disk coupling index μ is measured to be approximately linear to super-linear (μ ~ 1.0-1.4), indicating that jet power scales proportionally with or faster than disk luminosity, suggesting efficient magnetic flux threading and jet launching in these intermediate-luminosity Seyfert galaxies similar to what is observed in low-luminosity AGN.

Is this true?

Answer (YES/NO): YES